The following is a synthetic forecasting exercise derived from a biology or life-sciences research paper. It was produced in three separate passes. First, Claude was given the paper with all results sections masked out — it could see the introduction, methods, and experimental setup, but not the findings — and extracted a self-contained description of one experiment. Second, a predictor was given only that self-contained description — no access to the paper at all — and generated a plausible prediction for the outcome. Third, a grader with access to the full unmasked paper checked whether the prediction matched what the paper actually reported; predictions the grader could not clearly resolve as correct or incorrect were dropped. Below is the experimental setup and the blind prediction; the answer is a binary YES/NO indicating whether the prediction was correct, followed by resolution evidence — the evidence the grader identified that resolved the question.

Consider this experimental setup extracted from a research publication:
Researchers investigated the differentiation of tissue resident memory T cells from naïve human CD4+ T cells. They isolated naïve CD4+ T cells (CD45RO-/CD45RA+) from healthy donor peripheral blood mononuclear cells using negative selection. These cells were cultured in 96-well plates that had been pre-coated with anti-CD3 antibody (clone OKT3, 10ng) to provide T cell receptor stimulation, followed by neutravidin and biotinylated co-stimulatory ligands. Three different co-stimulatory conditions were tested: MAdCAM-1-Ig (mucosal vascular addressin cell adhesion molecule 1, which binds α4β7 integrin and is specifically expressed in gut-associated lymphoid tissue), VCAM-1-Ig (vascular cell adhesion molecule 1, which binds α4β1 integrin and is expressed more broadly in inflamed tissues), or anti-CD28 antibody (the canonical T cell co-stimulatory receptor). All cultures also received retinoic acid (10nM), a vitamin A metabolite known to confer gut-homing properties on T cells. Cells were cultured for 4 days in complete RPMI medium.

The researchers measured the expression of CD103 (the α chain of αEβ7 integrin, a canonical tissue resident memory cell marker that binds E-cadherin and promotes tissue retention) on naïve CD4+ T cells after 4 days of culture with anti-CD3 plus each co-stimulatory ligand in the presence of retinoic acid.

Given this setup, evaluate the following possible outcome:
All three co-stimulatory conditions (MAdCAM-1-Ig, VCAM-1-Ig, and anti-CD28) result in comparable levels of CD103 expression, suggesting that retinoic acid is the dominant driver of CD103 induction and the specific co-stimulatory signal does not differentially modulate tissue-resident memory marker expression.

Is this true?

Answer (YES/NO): NO